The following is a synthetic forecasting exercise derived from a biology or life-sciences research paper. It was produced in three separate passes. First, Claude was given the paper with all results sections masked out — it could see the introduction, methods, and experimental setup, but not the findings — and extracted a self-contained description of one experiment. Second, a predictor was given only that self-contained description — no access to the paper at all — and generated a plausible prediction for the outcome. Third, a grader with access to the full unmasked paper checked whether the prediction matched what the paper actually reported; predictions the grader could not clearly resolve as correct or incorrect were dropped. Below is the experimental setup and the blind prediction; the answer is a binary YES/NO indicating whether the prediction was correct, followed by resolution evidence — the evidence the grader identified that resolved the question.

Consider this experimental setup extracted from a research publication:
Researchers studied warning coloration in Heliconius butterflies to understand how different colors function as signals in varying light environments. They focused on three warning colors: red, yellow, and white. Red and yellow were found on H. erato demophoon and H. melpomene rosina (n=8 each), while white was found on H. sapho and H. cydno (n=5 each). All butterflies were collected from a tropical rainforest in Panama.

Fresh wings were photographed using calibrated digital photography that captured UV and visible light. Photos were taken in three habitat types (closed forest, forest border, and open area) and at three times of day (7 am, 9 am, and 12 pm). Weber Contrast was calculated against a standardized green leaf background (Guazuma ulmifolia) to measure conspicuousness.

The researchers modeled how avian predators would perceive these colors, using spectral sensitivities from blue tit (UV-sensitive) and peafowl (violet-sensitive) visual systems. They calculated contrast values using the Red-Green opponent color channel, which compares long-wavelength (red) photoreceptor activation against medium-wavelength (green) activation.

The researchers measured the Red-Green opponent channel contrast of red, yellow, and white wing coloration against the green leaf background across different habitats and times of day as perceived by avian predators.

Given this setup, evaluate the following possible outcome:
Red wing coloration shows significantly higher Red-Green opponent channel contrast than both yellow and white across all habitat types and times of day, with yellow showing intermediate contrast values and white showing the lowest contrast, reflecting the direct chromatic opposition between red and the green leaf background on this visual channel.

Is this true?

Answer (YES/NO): YES